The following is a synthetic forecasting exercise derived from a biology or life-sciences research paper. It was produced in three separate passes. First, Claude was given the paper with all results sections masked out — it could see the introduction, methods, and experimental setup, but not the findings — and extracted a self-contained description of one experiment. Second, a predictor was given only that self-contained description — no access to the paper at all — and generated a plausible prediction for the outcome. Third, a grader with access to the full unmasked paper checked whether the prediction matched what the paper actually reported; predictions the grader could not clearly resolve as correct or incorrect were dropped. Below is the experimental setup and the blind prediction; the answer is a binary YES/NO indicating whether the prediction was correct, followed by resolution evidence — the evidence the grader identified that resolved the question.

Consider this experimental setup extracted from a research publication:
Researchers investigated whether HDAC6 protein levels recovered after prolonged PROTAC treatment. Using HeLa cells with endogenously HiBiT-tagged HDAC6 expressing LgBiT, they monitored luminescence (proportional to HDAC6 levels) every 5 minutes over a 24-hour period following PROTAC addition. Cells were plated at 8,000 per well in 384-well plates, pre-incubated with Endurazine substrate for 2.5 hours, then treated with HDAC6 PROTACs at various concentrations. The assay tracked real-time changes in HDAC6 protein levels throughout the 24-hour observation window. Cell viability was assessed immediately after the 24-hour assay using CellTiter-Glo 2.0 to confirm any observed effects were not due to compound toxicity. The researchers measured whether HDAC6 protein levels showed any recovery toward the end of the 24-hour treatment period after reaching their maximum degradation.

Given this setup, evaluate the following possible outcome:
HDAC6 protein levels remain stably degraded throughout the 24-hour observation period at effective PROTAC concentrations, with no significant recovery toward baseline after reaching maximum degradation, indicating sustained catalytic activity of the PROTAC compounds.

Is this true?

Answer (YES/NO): NO